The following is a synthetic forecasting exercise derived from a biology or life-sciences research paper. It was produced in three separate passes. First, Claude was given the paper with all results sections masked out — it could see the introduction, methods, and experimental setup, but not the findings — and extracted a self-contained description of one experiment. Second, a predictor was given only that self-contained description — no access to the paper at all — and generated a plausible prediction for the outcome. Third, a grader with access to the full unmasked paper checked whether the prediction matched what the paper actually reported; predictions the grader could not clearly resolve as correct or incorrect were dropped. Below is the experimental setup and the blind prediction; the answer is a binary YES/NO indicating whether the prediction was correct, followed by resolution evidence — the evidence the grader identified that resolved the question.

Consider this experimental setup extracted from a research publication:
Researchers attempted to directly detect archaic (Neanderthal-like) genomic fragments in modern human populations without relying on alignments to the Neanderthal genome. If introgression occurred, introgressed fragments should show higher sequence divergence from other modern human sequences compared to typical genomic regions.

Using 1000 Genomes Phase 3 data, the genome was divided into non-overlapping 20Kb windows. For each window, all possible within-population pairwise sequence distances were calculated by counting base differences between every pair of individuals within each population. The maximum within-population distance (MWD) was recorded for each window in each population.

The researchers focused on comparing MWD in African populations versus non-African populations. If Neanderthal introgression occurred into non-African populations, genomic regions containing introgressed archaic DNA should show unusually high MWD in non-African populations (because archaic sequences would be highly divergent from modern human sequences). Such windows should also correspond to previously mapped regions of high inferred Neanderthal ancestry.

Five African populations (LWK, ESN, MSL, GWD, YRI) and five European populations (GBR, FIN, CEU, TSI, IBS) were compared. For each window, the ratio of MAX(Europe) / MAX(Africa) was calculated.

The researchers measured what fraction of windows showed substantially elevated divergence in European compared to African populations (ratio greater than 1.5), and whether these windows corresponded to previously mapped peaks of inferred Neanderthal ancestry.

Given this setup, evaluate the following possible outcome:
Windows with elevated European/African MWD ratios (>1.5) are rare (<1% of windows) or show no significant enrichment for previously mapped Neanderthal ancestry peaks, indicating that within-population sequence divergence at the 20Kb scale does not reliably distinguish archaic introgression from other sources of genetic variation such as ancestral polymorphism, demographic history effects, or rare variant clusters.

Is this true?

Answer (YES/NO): YES